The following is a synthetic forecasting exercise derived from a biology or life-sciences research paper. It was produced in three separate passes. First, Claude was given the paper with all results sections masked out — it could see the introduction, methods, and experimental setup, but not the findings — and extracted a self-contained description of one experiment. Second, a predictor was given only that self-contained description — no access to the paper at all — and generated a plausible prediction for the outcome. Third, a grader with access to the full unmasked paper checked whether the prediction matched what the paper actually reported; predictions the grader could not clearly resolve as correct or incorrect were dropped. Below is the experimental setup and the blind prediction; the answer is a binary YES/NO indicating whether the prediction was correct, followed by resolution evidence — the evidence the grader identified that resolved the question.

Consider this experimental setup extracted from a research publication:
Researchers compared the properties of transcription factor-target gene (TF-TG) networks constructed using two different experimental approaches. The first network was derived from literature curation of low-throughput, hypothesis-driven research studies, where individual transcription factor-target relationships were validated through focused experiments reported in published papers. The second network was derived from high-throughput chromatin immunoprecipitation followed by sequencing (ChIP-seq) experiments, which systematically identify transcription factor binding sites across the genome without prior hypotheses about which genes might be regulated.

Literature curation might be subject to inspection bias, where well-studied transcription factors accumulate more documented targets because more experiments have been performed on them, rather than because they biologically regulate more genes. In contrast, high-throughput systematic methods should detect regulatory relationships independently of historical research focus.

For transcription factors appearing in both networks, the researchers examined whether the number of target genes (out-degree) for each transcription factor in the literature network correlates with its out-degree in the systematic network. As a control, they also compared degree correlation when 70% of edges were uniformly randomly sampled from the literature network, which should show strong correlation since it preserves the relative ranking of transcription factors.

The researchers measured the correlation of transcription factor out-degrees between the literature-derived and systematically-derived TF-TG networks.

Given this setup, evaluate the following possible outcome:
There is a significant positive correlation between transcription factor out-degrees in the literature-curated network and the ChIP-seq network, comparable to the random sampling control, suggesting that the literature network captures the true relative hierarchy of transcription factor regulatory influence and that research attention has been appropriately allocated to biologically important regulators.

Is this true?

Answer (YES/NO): NO